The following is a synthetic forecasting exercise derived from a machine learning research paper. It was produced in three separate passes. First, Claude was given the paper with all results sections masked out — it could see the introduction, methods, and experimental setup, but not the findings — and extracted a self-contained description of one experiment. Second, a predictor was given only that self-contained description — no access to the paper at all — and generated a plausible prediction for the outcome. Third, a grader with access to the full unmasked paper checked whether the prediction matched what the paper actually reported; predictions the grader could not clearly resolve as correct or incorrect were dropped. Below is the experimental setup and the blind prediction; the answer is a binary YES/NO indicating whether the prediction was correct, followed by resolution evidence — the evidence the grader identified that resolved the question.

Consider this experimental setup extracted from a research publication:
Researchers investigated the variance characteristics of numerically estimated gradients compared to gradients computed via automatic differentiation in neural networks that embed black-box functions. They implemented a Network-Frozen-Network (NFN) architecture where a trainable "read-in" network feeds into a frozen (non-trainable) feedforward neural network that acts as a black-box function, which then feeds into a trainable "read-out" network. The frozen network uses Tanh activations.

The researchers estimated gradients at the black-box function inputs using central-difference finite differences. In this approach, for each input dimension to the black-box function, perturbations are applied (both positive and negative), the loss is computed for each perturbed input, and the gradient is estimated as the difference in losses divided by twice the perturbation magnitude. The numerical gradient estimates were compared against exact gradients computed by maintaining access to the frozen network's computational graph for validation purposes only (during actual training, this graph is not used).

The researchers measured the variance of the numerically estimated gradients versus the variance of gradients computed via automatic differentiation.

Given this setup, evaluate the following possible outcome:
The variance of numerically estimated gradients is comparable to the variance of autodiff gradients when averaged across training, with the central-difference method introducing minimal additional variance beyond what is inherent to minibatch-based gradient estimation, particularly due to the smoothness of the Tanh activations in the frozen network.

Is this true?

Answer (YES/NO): NO